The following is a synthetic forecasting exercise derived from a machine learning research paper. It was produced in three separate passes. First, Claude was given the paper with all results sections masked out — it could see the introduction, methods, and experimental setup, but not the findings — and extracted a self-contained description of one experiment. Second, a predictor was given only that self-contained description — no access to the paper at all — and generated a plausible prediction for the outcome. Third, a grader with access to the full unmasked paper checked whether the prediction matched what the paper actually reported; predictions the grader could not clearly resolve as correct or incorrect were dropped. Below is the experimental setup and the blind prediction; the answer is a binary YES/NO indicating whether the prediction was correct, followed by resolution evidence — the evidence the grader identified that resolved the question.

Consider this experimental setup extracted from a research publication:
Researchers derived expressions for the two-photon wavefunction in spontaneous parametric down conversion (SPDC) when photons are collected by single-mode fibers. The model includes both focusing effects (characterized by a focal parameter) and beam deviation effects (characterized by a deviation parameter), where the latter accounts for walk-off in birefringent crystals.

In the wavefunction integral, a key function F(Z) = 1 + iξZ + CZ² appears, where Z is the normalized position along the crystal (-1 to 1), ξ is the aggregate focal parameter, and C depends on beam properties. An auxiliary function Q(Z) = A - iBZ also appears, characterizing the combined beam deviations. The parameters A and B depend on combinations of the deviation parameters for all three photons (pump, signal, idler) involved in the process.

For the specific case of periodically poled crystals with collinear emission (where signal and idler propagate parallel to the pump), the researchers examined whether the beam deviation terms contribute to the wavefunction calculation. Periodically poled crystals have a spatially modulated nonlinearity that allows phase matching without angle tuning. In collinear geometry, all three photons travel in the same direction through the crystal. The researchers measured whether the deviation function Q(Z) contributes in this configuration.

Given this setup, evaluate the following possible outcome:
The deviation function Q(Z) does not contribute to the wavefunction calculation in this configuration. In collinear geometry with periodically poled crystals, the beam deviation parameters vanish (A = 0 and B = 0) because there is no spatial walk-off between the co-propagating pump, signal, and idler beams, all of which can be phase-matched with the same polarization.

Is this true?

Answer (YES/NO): YES